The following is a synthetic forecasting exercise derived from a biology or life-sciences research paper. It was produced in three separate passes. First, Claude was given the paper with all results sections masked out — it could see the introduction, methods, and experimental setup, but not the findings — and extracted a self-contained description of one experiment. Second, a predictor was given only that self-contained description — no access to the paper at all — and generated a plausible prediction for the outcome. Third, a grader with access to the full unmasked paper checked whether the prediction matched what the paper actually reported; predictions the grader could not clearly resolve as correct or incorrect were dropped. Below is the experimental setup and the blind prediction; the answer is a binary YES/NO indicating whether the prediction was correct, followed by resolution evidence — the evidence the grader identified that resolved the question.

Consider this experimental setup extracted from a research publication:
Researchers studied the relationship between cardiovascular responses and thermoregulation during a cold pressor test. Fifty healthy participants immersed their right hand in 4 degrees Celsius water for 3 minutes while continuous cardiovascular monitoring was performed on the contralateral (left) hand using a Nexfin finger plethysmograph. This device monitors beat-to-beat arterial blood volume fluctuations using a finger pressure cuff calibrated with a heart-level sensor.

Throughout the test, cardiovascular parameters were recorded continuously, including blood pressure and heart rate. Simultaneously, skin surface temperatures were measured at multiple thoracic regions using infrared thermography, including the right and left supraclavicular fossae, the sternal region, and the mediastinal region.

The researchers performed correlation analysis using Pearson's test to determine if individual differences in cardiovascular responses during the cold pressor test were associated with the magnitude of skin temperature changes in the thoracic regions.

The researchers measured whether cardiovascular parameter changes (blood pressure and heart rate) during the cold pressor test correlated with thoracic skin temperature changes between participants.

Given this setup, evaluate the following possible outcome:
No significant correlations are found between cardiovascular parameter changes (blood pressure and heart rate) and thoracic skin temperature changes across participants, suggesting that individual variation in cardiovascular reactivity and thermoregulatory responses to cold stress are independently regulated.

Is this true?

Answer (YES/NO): YES